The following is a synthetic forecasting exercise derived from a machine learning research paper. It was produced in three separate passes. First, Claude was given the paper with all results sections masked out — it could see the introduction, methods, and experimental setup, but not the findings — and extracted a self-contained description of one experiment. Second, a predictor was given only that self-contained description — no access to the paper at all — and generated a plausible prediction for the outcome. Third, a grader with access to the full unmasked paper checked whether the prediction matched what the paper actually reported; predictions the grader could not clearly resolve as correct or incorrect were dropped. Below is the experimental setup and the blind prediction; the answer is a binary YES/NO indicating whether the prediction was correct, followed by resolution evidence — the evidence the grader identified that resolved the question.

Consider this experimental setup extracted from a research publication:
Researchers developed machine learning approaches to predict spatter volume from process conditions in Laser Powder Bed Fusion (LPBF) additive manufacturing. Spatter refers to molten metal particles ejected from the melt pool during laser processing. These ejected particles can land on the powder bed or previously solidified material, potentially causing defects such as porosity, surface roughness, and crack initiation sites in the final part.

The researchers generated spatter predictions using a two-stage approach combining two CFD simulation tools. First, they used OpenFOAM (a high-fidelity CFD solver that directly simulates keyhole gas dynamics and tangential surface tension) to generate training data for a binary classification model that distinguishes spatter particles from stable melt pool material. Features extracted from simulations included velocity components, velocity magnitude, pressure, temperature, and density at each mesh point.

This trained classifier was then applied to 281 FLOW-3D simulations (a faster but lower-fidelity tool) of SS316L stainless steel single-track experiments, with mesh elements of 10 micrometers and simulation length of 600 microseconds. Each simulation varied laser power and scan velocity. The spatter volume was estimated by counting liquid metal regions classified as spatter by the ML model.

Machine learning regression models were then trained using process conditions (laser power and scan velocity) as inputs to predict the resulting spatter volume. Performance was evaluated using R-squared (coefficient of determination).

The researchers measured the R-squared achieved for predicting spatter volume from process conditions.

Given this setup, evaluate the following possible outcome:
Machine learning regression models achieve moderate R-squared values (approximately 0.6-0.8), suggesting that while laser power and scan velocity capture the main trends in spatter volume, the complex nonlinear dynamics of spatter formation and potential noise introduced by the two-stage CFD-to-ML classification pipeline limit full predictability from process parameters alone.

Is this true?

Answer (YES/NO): NO